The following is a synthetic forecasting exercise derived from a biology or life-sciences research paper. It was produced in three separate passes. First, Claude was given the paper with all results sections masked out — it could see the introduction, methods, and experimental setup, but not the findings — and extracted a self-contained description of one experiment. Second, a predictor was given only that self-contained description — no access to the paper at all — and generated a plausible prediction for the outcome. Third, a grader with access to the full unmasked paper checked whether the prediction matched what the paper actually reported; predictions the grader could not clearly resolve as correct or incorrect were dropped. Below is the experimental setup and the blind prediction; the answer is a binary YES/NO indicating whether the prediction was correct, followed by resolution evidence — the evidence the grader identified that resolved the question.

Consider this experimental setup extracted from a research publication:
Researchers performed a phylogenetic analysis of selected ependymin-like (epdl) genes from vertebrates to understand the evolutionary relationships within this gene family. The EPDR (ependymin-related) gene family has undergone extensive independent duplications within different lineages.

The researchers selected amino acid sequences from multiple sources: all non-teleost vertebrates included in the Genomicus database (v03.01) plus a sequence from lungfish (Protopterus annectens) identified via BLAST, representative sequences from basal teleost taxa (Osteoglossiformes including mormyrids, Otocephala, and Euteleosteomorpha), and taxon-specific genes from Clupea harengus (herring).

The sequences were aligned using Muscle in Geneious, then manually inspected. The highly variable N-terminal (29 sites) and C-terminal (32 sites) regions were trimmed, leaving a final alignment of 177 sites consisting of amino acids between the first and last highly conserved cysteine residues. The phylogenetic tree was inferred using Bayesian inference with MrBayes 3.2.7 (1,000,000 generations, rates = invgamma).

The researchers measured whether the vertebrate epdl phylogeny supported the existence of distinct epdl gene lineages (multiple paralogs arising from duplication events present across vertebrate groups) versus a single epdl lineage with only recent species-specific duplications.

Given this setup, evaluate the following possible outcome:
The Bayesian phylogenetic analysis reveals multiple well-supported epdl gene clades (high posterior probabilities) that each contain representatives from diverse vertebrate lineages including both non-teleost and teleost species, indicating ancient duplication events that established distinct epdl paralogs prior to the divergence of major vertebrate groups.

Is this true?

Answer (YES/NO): NO